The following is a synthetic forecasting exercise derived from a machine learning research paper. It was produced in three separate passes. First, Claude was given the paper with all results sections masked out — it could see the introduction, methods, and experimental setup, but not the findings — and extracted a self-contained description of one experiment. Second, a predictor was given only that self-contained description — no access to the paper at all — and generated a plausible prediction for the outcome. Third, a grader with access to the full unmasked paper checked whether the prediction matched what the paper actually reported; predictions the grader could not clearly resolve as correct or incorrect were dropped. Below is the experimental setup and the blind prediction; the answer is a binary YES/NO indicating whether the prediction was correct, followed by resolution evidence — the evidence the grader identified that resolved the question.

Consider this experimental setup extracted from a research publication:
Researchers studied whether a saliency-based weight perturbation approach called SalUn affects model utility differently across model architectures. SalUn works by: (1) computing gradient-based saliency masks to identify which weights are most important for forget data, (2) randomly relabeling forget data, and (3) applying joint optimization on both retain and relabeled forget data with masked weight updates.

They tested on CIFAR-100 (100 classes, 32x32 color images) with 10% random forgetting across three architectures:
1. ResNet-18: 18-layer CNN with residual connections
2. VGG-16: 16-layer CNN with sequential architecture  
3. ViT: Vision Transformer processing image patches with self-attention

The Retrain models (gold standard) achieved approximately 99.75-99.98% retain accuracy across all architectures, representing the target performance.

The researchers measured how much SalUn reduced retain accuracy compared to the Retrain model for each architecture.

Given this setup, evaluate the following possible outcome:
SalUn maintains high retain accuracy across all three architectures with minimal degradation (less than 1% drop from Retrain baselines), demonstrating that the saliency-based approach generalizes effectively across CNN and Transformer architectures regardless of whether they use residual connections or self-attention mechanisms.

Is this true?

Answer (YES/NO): NO